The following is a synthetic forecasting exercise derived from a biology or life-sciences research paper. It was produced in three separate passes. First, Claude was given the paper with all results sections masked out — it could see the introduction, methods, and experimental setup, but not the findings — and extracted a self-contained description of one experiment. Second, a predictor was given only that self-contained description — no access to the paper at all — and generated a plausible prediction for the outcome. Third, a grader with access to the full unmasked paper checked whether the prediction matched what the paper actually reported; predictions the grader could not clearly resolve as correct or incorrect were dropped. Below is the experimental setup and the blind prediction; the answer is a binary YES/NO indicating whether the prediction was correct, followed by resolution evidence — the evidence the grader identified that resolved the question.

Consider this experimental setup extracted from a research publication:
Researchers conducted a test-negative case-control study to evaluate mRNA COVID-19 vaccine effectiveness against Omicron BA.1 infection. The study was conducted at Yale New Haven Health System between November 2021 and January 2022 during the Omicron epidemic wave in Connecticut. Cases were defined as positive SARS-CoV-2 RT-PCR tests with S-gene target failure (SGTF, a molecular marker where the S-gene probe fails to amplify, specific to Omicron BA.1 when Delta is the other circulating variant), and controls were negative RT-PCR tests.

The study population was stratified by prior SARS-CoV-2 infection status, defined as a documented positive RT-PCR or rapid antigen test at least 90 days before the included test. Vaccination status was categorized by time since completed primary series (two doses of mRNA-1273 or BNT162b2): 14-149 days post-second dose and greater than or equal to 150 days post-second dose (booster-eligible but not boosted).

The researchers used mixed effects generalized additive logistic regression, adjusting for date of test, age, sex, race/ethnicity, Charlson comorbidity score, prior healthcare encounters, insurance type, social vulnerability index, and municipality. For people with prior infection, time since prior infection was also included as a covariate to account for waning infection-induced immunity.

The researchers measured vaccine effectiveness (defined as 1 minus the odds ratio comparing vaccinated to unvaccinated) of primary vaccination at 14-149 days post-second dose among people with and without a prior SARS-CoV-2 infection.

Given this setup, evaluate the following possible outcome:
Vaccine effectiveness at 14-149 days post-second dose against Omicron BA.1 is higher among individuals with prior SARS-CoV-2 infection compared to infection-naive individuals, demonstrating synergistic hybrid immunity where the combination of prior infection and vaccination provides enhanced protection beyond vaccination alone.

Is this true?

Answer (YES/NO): NO